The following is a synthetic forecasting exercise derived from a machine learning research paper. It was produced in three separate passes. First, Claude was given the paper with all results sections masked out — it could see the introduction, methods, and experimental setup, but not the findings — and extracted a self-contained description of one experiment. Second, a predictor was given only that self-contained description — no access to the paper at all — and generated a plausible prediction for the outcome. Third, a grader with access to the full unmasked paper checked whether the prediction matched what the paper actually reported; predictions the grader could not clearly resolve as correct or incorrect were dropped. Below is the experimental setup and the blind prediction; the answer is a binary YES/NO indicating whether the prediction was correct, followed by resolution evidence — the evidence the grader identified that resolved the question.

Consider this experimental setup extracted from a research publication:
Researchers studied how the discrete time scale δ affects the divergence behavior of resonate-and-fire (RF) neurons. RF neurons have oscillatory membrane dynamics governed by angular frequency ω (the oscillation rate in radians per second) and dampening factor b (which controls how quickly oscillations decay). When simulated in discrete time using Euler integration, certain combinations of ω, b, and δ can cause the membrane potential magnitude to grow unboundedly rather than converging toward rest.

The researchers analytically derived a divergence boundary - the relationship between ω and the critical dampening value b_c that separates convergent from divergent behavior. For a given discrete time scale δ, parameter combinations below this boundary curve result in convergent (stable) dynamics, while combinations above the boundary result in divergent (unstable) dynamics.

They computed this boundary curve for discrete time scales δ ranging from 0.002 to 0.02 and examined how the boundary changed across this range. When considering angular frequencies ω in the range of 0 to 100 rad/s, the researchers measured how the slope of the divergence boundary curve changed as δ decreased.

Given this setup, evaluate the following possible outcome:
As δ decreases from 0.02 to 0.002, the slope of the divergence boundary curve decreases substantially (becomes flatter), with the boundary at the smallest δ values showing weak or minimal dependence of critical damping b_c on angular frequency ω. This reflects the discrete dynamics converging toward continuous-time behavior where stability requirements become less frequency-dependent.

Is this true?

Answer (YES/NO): YES